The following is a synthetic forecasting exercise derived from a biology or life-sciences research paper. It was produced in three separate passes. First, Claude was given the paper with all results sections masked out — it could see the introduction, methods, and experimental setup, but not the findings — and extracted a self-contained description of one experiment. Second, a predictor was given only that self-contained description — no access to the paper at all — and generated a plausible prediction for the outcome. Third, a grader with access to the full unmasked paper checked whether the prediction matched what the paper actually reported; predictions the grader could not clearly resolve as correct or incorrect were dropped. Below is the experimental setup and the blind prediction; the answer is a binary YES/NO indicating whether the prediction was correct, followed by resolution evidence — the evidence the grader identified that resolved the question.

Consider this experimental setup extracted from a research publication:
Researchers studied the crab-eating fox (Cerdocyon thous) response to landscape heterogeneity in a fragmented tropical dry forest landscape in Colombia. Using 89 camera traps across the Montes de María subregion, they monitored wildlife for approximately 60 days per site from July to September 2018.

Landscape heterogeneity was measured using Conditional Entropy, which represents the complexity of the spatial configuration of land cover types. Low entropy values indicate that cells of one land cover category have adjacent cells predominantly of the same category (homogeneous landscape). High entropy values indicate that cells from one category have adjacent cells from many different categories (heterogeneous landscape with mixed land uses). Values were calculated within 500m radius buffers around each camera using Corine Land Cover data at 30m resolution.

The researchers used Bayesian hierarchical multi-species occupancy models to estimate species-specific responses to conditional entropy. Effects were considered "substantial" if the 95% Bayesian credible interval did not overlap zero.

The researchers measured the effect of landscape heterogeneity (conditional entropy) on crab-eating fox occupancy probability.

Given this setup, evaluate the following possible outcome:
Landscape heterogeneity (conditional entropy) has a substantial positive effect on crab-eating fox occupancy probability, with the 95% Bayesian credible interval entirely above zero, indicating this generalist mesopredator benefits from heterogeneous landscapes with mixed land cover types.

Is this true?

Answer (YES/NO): YES